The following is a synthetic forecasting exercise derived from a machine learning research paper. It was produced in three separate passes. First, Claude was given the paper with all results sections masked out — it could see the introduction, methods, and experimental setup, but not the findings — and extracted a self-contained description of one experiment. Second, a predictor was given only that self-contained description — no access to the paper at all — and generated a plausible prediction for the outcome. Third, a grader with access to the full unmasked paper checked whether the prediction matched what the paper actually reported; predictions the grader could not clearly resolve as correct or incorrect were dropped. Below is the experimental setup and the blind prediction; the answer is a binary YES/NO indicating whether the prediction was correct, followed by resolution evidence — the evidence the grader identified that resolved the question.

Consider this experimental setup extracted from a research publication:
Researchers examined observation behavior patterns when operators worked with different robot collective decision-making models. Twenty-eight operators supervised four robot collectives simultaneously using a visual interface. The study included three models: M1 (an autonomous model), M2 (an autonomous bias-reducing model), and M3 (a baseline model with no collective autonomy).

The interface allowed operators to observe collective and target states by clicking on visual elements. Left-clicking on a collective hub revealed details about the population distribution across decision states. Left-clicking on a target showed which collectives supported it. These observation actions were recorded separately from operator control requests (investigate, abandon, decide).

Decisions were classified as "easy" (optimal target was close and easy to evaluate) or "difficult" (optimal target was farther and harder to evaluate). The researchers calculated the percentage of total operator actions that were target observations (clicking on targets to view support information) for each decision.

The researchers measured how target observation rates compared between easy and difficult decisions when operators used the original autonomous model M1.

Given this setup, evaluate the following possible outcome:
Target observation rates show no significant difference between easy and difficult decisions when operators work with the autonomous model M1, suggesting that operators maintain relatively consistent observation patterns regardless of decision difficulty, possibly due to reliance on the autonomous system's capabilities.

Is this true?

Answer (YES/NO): NO